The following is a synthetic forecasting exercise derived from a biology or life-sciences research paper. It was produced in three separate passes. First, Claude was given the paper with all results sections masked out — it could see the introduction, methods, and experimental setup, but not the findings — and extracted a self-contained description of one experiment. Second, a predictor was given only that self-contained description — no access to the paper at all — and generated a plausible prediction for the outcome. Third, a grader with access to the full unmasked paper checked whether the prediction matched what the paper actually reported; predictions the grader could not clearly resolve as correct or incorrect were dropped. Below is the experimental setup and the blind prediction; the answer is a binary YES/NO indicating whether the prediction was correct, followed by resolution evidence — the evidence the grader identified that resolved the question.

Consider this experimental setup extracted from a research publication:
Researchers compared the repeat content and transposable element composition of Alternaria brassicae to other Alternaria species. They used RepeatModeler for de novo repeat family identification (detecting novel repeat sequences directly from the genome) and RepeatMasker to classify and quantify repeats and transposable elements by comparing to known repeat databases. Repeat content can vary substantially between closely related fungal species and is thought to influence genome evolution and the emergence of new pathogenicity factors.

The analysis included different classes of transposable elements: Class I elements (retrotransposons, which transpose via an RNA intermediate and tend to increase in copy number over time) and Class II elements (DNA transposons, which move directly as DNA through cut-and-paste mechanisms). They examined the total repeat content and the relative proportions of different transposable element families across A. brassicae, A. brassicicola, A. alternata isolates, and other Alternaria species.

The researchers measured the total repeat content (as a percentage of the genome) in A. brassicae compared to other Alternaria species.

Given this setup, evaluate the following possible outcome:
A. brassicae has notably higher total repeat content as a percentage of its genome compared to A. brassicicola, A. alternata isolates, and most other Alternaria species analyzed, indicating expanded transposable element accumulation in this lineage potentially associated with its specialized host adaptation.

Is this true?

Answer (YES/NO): YES